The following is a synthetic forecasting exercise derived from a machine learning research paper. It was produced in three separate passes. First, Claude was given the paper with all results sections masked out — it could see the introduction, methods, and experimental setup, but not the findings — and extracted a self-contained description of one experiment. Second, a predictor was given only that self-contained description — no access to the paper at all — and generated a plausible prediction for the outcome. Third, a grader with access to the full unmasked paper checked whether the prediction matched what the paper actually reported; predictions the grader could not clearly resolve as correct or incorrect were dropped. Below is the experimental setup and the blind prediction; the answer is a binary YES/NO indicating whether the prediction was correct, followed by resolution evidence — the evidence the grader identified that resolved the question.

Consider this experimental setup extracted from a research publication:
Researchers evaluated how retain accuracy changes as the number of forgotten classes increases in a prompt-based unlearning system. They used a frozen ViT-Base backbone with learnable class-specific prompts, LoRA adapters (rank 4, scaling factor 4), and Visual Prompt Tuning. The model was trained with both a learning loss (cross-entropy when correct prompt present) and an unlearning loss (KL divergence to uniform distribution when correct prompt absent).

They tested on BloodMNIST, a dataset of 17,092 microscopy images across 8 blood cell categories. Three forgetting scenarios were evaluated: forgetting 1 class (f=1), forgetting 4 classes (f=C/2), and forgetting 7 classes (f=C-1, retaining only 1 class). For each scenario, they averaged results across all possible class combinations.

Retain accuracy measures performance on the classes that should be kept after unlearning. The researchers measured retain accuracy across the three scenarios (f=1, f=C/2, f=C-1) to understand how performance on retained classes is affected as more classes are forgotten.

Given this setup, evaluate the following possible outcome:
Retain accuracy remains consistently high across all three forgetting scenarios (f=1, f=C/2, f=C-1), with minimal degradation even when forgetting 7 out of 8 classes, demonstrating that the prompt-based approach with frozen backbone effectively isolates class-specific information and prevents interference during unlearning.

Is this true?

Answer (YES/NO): YES